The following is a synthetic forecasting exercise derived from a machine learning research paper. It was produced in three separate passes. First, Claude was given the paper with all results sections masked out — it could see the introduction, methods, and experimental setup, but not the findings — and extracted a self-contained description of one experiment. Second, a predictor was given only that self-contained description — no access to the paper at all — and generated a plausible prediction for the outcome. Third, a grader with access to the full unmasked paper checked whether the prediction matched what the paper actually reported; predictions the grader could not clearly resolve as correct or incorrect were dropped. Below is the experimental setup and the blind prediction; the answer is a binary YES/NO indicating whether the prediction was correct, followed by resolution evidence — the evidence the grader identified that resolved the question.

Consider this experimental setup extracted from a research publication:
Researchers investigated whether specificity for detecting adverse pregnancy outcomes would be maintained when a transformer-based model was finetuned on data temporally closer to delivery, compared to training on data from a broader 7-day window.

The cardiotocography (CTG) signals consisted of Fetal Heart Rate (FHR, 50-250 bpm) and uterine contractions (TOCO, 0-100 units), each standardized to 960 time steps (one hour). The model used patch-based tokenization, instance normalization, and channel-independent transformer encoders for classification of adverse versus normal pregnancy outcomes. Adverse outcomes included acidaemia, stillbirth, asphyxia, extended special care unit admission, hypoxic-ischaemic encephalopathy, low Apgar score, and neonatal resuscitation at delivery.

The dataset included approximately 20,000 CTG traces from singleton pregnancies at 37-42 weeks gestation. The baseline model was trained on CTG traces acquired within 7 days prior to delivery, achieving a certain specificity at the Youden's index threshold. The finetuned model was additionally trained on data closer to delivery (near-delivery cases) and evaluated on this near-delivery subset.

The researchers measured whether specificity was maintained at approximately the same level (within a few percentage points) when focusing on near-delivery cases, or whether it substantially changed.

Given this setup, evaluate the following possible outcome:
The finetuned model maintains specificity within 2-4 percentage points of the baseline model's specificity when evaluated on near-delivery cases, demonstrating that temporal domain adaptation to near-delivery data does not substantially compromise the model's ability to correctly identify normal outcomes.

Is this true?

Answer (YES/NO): YES